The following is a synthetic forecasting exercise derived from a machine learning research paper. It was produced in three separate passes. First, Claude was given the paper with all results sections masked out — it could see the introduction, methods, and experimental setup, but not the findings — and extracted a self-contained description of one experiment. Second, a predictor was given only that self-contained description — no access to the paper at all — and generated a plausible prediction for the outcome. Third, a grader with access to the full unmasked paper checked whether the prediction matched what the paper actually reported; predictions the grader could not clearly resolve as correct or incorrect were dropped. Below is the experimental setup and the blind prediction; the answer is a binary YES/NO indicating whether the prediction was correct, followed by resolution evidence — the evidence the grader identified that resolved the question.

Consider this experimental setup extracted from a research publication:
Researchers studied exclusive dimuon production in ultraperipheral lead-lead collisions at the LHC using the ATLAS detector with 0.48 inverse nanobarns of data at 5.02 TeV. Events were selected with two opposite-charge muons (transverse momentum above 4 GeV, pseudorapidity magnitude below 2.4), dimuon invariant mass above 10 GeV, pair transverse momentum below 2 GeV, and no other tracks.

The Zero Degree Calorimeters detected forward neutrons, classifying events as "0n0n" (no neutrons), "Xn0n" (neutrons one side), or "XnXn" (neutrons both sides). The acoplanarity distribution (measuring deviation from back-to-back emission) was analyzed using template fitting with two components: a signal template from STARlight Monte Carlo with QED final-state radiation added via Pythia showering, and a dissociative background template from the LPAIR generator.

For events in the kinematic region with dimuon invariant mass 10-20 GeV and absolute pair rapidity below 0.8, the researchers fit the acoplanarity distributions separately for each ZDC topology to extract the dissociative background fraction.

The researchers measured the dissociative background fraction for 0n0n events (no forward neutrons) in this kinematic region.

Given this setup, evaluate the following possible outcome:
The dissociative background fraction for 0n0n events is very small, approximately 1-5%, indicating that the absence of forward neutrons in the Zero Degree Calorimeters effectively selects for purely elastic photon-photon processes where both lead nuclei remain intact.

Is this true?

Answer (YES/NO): NO